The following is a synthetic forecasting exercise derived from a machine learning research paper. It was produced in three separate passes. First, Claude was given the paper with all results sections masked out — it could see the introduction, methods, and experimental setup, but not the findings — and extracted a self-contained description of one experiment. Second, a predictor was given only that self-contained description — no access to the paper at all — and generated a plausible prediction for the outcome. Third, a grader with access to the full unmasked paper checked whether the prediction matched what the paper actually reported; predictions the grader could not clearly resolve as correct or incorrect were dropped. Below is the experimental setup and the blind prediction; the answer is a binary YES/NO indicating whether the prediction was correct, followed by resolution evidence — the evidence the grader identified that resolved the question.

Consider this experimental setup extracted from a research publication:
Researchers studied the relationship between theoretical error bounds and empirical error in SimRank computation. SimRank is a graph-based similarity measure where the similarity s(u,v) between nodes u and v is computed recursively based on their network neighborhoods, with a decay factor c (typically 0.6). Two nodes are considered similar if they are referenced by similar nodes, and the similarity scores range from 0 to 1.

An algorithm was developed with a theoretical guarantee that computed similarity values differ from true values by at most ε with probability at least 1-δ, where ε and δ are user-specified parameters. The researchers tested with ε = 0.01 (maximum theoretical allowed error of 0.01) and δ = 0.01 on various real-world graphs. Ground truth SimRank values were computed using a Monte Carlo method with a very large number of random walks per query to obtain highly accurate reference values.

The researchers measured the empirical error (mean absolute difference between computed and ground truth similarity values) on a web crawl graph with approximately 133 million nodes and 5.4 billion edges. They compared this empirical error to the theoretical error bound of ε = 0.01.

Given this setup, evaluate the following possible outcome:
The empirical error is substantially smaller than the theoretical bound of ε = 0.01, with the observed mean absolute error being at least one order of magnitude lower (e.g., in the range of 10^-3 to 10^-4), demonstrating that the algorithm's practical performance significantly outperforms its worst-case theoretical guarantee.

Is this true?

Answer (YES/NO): YES